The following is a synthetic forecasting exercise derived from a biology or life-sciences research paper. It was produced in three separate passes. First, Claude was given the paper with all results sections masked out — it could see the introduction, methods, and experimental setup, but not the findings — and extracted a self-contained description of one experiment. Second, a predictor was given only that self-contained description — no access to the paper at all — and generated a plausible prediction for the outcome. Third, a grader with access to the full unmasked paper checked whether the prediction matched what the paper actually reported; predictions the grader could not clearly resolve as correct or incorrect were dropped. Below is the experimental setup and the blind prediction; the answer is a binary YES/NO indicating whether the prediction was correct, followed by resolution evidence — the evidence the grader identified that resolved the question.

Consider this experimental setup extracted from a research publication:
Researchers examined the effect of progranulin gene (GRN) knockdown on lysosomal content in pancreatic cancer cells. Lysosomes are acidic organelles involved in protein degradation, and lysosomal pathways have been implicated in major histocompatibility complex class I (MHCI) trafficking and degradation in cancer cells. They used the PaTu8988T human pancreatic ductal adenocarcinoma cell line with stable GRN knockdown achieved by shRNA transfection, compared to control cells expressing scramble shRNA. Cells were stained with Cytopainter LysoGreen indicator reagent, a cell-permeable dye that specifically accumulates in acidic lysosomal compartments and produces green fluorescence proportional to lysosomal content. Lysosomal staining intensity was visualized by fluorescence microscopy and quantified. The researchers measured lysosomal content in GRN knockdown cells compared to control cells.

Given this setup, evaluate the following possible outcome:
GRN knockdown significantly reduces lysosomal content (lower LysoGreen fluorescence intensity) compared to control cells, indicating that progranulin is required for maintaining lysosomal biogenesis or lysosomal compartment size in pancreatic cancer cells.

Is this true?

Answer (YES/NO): NO